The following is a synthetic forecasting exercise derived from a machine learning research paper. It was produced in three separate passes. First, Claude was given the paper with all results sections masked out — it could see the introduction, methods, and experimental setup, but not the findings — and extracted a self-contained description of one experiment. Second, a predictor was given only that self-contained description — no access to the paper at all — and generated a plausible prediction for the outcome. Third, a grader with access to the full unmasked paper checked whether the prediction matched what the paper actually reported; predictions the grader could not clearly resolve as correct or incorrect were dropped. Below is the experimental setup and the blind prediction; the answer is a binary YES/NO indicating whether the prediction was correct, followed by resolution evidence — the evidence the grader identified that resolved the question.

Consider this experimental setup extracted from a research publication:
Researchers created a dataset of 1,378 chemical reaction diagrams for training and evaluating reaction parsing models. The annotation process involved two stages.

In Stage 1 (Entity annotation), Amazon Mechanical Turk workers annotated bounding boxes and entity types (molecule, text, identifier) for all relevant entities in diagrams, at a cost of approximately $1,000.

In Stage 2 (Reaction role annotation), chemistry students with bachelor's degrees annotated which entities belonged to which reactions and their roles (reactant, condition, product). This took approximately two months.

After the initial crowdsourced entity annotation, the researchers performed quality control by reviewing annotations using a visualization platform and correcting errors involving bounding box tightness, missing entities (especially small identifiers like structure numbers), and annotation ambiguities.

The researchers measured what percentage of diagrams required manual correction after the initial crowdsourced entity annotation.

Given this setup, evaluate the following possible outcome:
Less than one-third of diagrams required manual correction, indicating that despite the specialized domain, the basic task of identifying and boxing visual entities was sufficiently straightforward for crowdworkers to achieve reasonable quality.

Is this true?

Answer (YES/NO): YES